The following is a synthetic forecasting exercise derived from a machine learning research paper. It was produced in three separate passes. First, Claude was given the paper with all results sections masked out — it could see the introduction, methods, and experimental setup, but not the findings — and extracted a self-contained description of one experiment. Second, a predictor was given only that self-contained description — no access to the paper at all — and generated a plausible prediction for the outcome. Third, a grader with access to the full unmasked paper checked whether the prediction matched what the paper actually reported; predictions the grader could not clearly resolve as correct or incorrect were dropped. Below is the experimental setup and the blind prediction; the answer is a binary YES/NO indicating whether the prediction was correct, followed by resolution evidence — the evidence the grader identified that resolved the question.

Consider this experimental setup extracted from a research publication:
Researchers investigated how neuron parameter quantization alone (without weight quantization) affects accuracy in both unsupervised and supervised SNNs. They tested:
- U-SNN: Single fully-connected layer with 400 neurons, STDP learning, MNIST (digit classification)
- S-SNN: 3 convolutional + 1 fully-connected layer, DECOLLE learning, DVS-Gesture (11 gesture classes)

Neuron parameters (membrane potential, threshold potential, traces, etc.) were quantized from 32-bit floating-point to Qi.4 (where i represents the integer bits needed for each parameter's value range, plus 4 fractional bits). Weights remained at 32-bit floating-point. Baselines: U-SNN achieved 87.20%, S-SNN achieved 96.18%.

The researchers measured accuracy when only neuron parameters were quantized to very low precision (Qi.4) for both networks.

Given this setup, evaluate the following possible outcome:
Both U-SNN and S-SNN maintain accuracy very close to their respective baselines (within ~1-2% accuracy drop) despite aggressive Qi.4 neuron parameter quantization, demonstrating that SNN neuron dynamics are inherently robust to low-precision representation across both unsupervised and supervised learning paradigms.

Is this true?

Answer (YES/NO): NO